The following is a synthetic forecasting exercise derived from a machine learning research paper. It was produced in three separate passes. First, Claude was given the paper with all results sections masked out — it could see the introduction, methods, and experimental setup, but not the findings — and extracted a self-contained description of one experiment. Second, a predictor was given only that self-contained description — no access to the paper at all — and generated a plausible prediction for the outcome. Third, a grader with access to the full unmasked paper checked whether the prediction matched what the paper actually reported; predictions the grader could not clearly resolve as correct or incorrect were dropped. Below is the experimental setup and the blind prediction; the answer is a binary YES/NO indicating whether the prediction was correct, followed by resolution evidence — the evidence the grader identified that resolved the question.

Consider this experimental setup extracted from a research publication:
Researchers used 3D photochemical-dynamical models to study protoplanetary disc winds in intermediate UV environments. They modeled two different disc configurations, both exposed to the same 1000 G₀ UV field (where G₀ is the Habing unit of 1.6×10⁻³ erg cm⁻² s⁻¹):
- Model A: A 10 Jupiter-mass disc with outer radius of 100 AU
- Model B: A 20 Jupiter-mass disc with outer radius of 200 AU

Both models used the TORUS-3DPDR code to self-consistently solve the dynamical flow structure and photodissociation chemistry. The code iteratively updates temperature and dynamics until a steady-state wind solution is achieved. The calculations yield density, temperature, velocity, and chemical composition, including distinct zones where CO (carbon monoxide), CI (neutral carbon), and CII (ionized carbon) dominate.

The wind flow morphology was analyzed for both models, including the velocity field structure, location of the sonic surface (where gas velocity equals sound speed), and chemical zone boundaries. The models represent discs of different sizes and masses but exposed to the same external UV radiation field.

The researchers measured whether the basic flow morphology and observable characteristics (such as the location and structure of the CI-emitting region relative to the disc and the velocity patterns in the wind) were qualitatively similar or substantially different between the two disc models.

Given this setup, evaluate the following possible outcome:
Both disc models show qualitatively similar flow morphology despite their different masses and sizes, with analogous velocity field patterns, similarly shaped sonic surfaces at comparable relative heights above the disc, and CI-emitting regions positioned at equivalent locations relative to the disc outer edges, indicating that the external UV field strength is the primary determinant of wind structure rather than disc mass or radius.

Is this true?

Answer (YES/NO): YES